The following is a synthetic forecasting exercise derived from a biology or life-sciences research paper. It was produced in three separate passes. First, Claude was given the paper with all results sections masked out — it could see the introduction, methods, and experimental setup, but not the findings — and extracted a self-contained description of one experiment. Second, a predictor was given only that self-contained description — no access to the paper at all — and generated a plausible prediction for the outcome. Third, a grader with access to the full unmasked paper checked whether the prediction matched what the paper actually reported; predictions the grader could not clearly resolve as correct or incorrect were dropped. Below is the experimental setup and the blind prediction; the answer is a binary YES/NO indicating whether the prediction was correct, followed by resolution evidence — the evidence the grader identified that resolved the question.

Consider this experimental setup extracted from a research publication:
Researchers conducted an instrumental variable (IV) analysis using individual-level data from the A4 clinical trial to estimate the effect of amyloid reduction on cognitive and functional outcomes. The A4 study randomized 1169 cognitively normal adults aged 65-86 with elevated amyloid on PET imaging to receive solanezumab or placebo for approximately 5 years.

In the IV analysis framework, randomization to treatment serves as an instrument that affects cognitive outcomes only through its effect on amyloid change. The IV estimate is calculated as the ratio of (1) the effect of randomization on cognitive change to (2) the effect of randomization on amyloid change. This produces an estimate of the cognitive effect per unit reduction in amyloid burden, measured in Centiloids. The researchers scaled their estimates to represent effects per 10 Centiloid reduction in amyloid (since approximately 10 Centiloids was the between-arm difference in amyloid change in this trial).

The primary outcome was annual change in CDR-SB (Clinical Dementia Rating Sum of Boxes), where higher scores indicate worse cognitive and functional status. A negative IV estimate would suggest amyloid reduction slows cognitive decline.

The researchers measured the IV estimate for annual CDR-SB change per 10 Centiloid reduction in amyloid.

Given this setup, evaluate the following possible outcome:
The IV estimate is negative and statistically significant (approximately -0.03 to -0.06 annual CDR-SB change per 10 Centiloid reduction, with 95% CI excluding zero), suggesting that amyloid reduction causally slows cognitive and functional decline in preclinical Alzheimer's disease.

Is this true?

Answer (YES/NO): NO